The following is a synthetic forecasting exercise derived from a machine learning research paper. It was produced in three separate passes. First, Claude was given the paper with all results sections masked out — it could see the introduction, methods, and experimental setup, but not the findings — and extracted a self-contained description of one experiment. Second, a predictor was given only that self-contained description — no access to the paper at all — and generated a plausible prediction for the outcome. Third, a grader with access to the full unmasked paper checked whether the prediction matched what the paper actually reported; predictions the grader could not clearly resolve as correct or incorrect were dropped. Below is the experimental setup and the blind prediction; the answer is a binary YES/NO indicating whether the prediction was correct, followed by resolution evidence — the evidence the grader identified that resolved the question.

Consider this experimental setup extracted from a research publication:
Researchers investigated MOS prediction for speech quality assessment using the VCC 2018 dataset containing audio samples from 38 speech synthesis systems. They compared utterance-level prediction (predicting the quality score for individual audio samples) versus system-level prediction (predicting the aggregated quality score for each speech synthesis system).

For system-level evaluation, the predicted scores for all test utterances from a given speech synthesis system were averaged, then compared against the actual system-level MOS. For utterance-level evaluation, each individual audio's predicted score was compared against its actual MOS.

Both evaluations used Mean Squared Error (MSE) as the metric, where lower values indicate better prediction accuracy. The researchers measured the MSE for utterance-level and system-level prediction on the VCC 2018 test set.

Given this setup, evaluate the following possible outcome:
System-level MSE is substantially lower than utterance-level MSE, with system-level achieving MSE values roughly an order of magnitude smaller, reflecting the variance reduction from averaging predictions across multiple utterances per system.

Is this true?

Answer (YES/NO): YES